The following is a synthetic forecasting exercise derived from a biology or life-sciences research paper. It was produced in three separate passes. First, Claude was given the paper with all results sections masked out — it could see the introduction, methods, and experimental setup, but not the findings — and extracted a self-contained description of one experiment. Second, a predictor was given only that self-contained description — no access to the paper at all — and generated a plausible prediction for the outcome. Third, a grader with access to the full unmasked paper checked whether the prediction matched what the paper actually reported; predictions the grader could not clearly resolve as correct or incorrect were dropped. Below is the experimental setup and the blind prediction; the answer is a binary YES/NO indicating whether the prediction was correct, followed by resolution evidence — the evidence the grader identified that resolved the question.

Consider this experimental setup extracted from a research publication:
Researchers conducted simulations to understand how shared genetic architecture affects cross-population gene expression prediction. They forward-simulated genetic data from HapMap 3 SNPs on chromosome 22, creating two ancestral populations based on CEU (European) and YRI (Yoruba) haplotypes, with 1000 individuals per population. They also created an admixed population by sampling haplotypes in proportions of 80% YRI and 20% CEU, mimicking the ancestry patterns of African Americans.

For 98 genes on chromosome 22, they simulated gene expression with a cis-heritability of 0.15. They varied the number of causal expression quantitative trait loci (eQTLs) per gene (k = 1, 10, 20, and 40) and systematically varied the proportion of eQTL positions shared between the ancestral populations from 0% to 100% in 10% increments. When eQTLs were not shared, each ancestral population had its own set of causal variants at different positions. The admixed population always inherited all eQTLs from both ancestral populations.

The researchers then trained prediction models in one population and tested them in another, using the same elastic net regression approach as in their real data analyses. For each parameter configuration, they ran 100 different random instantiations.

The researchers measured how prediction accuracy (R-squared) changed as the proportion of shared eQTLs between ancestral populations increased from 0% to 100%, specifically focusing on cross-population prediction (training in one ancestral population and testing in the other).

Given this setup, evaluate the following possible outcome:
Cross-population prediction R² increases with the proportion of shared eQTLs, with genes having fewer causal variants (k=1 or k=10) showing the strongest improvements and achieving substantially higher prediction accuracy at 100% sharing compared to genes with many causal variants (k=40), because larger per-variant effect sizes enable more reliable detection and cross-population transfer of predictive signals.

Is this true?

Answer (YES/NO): NO